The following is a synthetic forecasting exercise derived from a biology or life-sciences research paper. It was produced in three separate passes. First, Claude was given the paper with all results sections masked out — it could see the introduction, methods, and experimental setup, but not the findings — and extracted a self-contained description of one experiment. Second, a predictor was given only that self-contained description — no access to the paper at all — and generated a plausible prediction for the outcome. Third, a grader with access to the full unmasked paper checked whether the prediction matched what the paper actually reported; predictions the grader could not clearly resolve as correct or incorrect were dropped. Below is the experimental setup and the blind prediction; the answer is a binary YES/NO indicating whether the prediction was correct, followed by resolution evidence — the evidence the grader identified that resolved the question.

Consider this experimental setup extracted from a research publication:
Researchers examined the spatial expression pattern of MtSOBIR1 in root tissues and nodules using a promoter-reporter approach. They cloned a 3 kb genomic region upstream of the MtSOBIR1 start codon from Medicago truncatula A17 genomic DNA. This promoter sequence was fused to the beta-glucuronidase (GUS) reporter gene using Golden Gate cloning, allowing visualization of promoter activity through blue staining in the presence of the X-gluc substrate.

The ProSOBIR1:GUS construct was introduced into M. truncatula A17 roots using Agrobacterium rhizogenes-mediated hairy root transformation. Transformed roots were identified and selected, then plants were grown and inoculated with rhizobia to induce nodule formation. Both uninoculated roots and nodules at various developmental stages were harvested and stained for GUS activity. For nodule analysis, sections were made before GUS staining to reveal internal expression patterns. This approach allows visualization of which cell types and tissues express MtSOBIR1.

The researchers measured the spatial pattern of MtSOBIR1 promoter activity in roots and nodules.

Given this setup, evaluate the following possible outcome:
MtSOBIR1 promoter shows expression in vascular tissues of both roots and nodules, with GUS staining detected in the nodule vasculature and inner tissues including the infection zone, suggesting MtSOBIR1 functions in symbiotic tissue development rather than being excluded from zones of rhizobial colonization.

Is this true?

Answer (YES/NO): NO